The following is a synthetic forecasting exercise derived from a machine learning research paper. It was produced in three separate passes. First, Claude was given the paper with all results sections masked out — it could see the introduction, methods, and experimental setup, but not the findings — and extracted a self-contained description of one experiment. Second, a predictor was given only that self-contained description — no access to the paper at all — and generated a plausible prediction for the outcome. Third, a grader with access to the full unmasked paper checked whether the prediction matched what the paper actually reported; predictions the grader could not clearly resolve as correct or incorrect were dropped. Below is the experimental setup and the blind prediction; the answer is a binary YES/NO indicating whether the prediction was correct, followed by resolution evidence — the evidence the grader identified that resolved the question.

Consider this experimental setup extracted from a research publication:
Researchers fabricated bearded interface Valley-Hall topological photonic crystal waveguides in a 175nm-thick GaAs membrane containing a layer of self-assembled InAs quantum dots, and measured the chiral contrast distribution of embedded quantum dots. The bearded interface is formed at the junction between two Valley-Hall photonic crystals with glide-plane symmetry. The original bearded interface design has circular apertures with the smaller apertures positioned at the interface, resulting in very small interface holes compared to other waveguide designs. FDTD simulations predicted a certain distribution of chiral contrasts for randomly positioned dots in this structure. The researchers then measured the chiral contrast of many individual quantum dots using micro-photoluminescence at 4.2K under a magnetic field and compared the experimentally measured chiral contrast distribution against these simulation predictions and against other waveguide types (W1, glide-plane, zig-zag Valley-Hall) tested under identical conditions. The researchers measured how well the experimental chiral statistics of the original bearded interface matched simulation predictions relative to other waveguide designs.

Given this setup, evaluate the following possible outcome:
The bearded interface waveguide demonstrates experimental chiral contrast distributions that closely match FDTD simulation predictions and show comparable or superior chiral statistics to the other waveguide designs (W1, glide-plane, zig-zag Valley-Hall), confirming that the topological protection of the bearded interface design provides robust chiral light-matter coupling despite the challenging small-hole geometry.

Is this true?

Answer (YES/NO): NO